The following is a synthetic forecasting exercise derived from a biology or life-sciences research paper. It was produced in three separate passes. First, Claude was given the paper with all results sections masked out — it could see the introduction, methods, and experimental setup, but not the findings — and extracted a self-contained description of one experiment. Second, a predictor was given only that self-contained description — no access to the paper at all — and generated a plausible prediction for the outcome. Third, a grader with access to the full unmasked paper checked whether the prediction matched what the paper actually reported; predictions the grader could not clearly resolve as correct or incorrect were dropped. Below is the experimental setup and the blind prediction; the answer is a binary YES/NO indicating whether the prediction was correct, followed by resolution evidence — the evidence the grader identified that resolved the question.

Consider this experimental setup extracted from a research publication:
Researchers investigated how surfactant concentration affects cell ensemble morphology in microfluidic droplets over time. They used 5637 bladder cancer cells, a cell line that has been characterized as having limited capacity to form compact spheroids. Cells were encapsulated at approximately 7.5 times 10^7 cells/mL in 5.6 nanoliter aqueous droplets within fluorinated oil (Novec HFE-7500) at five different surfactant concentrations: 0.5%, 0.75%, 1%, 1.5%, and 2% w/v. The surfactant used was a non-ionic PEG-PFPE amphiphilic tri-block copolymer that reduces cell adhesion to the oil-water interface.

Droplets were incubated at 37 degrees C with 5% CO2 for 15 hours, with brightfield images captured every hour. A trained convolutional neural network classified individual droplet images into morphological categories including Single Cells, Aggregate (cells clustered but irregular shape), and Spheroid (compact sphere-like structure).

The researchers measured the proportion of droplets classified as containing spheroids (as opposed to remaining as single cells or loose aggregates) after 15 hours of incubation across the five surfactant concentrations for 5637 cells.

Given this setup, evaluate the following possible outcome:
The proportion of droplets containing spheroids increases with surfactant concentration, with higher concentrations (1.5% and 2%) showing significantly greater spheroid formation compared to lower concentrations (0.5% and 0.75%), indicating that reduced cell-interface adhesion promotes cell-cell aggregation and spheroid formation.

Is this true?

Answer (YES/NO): NO